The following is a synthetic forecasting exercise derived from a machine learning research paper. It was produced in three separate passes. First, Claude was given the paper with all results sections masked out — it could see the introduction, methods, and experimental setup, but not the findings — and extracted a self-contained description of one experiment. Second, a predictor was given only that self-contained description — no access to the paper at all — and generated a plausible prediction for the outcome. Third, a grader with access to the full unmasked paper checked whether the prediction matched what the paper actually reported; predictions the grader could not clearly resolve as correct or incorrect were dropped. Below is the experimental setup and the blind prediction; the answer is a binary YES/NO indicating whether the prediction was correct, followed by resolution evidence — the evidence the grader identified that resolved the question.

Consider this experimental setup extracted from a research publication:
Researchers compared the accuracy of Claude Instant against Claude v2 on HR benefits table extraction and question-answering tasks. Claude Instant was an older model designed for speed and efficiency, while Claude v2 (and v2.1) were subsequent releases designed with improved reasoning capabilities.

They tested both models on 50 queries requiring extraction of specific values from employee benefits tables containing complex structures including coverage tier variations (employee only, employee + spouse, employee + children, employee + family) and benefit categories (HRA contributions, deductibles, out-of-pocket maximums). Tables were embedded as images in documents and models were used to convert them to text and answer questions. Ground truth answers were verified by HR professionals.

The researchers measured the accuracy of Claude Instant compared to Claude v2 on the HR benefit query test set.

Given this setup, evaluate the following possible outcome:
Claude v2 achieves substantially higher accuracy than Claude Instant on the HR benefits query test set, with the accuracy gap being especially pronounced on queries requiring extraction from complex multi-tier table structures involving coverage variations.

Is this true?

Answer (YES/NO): NO